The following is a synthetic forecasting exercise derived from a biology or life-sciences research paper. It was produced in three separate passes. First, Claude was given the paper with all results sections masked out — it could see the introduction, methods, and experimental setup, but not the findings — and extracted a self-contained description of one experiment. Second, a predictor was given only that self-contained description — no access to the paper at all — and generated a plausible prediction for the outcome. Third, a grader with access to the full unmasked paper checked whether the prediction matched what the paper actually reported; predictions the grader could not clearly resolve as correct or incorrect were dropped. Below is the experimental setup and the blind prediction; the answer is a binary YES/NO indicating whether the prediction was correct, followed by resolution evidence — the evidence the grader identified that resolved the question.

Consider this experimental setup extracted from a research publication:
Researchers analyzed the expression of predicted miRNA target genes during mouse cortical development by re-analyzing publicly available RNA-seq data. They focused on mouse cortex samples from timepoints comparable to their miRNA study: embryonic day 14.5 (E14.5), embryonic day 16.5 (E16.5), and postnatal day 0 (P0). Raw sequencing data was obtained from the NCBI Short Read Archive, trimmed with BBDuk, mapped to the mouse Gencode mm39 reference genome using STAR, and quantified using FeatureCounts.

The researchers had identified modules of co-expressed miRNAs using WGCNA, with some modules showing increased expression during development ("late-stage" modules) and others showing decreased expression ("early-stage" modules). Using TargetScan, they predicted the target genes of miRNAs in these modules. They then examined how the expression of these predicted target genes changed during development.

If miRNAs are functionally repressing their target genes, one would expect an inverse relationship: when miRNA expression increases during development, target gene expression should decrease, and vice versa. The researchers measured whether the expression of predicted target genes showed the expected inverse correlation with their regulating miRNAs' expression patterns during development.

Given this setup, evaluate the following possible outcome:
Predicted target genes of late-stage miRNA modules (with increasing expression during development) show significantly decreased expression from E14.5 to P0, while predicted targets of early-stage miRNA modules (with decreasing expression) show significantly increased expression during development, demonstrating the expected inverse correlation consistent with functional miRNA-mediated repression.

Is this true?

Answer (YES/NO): NO